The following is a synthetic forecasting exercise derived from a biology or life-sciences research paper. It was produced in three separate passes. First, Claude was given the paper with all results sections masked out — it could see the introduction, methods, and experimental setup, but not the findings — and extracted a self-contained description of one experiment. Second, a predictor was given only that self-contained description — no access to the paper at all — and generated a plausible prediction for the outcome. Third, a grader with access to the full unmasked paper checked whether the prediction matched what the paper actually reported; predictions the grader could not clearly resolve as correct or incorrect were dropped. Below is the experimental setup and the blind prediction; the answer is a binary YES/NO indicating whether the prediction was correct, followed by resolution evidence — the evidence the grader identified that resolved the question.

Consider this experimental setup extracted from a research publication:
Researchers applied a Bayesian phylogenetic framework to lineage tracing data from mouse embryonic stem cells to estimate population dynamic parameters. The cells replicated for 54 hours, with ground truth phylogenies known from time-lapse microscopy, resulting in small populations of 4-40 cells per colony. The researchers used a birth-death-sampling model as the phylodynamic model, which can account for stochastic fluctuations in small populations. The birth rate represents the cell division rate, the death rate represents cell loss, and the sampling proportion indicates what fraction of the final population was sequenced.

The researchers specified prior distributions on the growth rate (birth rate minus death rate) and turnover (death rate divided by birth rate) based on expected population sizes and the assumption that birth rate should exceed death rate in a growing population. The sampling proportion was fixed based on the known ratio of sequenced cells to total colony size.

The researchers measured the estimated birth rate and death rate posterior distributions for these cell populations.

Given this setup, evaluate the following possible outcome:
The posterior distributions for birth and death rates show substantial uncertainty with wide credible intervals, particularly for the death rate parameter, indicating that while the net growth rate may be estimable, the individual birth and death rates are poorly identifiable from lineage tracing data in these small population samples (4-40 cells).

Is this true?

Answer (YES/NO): NO